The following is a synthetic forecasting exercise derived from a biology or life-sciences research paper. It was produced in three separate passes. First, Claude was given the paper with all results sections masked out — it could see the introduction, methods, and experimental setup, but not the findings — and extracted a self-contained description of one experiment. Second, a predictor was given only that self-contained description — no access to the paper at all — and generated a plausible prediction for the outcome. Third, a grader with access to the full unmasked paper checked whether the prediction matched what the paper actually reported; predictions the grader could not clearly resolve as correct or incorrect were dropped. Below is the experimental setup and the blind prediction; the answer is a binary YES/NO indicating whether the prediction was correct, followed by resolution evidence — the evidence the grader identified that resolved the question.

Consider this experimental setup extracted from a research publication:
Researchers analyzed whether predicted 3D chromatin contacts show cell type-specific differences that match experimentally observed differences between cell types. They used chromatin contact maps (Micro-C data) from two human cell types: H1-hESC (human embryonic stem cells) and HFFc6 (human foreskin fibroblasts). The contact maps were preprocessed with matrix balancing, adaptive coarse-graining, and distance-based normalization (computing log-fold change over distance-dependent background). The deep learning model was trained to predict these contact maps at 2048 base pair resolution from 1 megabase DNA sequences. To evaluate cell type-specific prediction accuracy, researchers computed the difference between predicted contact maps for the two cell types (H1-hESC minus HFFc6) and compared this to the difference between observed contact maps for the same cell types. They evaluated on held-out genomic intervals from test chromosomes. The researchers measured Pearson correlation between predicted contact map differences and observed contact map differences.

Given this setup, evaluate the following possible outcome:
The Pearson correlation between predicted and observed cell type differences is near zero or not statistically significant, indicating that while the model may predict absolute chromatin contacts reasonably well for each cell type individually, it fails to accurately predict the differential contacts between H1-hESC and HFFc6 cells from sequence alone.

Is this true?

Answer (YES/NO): NO